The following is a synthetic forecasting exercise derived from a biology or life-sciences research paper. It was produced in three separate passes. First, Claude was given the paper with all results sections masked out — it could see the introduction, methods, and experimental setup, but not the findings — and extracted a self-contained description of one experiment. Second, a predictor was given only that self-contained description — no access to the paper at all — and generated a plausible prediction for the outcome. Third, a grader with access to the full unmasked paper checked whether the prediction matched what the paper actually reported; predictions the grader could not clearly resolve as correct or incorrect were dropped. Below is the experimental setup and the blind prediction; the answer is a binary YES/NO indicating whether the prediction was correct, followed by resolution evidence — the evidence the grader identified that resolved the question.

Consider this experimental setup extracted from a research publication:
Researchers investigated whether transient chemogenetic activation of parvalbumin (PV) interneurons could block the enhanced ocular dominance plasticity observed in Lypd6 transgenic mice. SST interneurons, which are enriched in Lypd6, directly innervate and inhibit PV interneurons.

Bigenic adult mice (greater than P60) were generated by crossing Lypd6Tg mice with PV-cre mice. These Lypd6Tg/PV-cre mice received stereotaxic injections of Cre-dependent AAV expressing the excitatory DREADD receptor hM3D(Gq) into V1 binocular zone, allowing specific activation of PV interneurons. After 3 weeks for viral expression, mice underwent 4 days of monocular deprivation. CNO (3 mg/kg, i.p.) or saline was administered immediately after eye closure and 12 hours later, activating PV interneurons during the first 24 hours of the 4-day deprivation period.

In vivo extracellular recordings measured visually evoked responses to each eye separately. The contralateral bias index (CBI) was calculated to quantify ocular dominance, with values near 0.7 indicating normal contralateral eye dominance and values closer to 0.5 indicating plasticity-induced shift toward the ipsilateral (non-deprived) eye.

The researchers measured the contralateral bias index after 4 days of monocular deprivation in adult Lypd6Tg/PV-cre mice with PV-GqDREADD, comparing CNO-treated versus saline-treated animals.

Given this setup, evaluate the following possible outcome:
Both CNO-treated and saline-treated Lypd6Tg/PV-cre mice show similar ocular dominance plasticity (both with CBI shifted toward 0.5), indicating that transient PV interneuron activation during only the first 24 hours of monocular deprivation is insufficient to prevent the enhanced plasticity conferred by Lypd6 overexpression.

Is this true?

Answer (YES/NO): NO